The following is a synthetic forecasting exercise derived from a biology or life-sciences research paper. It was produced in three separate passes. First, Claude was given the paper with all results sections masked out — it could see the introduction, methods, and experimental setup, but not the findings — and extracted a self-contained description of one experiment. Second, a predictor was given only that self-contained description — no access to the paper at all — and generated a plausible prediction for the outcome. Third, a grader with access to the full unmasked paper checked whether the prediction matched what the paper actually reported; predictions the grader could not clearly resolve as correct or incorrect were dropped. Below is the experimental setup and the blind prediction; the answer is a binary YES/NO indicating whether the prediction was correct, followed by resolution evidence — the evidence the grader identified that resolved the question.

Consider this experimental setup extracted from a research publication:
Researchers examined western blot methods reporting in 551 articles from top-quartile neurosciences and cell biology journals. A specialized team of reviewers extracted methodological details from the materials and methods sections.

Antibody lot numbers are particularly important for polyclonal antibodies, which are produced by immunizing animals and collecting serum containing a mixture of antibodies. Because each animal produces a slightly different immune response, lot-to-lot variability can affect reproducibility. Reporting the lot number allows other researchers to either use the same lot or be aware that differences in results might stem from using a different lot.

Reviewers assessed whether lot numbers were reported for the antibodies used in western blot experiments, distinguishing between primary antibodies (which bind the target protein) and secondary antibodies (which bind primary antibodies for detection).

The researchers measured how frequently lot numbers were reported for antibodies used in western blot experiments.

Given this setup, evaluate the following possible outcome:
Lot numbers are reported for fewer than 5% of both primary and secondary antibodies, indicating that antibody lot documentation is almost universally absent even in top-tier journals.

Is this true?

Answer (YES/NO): YES